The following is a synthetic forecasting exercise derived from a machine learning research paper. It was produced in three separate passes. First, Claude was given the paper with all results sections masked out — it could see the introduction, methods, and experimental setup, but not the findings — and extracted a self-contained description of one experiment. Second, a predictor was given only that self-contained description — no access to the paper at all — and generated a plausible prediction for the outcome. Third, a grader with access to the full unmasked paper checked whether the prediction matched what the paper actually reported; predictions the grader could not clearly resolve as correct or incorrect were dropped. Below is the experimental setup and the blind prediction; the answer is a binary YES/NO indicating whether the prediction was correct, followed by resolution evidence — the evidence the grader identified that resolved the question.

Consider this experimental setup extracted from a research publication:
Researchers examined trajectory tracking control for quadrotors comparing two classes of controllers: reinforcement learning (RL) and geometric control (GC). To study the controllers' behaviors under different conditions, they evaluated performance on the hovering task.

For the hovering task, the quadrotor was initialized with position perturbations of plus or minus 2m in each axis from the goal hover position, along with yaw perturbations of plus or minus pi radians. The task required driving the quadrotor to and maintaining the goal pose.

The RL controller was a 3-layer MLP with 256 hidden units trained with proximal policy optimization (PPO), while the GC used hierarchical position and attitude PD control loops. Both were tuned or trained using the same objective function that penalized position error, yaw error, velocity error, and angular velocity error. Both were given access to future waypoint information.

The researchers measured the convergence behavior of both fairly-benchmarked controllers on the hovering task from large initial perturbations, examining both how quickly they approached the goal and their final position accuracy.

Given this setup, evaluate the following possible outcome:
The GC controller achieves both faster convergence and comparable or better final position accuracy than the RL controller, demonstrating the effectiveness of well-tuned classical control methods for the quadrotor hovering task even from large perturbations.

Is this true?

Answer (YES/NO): NO